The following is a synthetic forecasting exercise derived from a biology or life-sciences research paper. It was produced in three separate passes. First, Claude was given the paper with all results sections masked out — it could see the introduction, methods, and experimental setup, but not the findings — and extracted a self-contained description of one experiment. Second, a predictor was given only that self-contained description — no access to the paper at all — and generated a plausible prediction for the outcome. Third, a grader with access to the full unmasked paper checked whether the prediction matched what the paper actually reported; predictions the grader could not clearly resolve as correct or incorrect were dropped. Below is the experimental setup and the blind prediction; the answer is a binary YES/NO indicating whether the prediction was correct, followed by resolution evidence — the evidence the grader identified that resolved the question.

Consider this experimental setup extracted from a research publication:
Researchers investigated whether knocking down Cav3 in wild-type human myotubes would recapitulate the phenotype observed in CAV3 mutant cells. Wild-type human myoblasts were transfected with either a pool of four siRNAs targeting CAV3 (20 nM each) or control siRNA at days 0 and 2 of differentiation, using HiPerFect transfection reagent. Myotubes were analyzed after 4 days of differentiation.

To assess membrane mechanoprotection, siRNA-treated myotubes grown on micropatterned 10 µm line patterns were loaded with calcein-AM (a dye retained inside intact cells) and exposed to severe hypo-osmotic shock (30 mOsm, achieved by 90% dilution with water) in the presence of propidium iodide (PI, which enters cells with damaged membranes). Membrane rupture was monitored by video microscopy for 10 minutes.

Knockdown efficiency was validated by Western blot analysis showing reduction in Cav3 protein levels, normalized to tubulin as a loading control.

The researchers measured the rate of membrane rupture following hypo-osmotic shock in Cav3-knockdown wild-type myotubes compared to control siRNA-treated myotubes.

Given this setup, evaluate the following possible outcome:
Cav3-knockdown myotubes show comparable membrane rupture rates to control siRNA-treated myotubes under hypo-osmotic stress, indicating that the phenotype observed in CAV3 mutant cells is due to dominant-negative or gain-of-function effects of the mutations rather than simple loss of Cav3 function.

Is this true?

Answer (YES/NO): NO